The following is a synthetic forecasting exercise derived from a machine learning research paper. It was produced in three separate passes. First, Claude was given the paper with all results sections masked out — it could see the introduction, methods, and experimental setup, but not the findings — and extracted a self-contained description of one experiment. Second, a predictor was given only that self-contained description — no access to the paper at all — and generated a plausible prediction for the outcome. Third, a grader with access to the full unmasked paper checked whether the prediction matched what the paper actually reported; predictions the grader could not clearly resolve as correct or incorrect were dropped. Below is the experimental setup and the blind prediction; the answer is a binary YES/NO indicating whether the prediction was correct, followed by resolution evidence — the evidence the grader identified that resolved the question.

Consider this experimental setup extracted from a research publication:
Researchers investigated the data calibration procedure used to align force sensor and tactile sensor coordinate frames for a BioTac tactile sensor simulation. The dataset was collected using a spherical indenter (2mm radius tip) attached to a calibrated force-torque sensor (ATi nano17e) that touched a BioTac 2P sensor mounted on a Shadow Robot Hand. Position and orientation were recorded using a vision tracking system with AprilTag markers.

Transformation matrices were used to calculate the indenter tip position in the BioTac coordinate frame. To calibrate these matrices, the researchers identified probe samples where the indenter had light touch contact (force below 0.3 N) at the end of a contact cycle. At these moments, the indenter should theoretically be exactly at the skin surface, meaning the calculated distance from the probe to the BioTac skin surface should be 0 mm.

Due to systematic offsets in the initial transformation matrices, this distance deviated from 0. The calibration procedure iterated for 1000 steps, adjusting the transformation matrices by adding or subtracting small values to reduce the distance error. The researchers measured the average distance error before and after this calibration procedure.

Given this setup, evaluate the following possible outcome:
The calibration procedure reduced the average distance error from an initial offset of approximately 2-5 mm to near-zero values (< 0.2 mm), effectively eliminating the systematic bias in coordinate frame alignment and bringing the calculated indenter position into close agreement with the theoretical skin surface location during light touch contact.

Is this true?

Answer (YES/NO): NO